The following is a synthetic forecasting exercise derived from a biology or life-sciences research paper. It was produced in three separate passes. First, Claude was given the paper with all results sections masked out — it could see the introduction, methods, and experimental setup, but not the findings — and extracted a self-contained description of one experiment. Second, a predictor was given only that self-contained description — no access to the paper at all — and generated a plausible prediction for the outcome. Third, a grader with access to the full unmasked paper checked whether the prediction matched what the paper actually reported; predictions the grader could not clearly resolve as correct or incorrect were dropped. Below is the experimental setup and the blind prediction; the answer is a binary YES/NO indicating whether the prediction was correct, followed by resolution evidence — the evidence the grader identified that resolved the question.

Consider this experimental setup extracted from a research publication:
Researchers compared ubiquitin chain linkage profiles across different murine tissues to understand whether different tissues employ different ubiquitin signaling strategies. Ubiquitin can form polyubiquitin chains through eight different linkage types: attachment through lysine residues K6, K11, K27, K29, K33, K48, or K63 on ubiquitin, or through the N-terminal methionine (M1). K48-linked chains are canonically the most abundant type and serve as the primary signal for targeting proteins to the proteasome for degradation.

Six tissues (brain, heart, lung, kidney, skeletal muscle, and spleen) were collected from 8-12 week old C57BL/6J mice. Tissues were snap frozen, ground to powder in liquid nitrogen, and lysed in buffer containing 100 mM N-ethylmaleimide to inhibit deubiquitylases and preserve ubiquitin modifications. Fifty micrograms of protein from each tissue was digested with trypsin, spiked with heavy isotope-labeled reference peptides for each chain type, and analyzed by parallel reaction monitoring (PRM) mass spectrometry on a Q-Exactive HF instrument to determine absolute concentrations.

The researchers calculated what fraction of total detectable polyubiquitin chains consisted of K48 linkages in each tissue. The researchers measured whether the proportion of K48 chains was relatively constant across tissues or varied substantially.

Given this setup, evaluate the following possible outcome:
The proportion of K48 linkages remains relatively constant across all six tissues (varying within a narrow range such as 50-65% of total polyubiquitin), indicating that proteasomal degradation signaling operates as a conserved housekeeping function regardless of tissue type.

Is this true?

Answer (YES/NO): NO